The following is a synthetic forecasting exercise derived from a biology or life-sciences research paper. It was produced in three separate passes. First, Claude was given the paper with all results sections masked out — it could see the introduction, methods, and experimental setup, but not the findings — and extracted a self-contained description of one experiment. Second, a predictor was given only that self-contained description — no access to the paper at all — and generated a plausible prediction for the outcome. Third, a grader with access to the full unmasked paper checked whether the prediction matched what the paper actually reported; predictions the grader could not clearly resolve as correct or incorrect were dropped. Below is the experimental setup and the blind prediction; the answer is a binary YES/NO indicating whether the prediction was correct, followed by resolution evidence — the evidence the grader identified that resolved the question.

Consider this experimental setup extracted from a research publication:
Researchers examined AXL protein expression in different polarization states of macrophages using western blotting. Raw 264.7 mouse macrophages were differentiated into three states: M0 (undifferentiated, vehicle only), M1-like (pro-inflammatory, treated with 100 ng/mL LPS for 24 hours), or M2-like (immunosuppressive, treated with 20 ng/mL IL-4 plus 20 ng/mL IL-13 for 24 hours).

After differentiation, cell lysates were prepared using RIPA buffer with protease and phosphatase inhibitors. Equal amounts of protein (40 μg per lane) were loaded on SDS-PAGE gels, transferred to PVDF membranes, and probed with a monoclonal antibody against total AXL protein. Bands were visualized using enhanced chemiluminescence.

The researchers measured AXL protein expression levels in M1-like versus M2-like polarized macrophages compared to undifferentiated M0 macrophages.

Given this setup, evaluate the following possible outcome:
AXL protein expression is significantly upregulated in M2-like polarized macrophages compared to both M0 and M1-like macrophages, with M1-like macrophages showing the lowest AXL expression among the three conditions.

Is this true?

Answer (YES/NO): NO